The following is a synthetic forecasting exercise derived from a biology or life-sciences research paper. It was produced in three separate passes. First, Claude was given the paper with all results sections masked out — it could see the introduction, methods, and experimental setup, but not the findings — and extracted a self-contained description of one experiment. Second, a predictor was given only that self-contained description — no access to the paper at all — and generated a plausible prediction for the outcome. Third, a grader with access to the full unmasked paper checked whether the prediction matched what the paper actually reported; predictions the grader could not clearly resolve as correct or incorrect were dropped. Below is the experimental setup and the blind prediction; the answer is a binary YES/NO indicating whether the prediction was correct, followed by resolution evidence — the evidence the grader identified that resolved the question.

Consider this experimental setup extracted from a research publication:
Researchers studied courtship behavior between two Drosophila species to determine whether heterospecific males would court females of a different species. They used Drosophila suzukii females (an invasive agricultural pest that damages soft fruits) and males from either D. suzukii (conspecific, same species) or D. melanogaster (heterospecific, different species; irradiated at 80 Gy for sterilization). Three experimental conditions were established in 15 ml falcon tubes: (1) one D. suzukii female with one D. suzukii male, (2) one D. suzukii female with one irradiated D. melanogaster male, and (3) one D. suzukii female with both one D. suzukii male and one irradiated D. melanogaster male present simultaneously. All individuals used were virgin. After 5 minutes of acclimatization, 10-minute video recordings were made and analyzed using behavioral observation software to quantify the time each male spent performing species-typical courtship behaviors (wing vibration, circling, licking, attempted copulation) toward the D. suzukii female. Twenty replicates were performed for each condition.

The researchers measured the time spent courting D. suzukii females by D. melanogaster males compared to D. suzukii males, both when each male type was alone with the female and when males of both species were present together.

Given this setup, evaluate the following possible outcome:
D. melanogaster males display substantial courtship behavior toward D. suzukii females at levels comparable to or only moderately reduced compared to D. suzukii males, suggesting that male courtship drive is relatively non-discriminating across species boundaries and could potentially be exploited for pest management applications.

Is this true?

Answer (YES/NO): YES